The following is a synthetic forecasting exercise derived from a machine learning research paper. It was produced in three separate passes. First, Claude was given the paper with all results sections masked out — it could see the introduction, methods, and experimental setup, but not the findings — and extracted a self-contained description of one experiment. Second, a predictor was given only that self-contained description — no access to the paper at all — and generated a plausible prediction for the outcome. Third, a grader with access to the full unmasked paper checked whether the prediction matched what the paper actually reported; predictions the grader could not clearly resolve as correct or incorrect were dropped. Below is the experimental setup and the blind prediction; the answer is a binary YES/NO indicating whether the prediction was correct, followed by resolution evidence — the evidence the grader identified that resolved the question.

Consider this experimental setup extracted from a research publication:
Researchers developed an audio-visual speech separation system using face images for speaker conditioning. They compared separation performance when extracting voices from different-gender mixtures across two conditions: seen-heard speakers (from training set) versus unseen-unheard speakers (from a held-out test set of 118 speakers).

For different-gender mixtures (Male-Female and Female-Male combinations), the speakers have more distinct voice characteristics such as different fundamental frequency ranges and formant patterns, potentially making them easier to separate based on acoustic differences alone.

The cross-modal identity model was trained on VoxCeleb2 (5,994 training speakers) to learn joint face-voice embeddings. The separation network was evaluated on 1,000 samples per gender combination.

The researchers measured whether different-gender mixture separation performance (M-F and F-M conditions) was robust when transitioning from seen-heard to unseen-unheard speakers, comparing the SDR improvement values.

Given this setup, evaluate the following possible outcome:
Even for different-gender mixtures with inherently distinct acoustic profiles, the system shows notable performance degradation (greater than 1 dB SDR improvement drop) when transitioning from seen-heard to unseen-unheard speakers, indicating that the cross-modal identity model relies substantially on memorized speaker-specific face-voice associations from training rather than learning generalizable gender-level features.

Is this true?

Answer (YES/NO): NO